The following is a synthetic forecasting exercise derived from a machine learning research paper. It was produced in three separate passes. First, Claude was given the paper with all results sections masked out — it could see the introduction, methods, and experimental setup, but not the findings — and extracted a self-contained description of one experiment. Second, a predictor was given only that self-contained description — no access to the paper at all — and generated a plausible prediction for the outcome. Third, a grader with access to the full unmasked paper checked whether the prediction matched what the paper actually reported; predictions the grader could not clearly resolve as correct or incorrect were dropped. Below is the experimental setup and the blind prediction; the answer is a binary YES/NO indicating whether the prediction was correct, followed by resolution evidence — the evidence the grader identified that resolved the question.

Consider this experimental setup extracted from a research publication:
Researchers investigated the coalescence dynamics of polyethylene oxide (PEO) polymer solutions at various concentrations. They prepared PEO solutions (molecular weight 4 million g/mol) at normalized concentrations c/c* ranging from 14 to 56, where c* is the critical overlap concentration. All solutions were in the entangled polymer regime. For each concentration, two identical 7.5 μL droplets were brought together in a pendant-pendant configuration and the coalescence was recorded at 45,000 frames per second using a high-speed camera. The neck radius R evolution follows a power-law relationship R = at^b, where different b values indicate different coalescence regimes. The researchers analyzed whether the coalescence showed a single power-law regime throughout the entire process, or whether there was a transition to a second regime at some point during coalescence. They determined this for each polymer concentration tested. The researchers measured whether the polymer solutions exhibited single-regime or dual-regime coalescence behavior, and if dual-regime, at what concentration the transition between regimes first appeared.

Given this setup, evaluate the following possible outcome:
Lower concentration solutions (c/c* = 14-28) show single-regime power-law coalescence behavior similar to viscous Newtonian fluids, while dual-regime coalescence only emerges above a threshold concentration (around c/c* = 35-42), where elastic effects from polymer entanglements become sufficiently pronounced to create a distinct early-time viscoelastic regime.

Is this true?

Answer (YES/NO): NO